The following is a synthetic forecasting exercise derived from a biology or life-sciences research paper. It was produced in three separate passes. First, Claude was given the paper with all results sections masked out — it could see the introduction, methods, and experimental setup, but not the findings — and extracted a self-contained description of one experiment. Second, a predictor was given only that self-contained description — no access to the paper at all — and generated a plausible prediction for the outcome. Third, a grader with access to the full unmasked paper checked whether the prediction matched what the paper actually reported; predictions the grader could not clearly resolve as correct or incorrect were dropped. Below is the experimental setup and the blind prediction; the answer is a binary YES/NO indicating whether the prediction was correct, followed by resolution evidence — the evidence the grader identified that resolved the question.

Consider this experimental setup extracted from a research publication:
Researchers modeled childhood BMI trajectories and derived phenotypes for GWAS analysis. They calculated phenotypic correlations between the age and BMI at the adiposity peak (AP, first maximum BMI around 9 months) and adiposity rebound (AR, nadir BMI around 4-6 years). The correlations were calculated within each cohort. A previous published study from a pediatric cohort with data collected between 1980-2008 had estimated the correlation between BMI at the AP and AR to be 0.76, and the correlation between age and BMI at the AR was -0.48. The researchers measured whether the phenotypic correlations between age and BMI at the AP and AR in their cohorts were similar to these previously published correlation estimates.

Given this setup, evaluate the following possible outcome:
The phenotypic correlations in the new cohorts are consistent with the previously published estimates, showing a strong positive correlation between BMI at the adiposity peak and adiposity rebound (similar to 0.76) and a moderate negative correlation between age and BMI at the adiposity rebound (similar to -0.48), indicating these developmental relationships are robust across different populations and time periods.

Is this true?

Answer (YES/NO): YES